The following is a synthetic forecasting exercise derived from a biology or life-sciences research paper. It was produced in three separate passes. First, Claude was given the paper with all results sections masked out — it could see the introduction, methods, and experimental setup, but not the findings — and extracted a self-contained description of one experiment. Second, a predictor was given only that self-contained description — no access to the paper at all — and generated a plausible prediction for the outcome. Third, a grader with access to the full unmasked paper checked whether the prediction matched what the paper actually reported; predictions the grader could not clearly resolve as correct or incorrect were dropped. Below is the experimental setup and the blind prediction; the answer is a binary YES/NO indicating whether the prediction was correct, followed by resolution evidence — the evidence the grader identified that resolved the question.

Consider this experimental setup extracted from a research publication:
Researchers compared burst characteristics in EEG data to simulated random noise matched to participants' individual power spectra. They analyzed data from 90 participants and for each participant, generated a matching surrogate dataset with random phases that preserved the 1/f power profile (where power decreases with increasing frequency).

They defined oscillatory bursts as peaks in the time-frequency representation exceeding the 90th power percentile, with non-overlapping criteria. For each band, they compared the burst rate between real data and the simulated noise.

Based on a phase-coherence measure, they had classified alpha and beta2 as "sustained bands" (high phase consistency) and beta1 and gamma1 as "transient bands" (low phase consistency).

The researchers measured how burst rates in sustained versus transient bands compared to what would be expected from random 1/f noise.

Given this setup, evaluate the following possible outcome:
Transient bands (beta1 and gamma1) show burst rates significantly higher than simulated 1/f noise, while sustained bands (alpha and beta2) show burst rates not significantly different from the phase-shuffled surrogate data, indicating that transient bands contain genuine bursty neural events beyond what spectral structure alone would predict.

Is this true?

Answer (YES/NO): NO